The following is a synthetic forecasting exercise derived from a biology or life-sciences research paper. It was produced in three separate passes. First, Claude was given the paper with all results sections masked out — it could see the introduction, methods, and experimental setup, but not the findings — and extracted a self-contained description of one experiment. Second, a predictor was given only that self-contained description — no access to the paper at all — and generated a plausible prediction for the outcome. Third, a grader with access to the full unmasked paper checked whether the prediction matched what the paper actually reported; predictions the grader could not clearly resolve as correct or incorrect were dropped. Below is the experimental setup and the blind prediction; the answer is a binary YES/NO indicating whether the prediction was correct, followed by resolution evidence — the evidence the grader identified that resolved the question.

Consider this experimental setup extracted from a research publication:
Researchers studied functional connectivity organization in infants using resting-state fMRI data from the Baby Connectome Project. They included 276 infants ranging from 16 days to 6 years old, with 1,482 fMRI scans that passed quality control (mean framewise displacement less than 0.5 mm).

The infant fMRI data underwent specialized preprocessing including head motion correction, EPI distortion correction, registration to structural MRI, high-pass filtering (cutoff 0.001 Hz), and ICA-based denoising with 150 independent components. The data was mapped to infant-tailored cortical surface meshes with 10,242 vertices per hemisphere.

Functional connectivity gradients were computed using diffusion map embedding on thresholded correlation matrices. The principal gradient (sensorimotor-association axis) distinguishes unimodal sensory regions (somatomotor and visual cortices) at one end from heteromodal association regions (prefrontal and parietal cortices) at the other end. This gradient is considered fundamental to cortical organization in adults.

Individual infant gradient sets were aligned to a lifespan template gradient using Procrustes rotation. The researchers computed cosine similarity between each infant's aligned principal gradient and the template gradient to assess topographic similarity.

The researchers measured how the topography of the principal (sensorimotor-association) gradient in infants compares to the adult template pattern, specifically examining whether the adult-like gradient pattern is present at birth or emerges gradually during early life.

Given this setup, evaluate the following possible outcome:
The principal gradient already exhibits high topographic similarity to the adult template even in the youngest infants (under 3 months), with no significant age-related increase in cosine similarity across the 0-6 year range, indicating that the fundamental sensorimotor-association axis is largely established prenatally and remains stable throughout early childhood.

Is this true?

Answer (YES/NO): NO